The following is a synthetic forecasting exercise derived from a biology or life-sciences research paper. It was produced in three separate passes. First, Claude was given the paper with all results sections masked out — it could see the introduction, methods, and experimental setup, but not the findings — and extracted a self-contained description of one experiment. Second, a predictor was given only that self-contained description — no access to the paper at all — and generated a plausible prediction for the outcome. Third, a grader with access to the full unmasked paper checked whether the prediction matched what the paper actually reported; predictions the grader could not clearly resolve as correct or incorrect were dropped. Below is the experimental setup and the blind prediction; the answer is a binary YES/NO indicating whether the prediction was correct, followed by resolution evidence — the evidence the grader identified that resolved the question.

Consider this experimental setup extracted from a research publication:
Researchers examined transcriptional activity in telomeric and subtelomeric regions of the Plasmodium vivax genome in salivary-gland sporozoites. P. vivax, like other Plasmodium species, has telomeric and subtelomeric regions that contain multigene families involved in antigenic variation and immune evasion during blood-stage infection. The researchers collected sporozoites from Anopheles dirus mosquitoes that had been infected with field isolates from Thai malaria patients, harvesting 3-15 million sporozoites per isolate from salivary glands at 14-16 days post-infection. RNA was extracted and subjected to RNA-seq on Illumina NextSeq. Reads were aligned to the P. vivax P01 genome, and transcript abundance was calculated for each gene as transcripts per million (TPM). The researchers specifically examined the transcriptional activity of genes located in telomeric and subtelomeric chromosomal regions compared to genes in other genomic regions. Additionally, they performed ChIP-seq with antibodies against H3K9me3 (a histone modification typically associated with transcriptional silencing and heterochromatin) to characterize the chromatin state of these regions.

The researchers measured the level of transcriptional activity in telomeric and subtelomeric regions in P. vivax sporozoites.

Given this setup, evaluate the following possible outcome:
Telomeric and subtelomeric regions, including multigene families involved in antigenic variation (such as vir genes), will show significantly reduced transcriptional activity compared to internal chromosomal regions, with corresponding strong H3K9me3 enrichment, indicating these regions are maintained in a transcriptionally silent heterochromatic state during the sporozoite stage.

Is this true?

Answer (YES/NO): YES